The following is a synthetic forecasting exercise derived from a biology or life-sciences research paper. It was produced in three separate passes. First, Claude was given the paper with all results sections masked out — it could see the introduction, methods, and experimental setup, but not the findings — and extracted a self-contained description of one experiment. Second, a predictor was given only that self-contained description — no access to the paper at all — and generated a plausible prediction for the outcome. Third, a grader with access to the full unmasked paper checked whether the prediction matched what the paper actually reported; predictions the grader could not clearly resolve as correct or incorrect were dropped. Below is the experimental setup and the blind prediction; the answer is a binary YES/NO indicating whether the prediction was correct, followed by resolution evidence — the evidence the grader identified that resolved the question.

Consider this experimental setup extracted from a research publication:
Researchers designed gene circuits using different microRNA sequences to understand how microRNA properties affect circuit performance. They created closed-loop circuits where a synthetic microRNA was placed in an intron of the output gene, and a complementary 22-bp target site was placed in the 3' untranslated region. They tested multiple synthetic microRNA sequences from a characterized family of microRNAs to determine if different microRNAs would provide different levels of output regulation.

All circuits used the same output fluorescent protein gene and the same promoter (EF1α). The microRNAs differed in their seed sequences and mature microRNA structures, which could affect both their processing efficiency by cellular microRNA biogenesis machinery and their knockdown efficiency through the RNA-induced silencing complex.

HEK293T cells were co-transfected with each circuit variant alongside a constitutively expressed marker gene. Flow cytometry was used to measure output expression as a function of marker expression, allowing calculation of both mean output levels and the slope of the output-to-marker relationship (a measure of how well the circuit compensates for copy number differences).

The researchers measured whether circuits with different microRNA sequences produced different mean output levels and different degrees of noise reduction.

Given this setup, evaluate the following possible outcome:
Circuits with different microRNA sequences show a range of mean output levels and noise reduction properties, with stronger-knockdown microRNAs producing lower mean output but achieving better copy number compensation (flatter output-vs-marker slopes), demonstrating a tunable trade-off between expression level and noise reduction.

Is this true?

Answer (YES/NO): NO